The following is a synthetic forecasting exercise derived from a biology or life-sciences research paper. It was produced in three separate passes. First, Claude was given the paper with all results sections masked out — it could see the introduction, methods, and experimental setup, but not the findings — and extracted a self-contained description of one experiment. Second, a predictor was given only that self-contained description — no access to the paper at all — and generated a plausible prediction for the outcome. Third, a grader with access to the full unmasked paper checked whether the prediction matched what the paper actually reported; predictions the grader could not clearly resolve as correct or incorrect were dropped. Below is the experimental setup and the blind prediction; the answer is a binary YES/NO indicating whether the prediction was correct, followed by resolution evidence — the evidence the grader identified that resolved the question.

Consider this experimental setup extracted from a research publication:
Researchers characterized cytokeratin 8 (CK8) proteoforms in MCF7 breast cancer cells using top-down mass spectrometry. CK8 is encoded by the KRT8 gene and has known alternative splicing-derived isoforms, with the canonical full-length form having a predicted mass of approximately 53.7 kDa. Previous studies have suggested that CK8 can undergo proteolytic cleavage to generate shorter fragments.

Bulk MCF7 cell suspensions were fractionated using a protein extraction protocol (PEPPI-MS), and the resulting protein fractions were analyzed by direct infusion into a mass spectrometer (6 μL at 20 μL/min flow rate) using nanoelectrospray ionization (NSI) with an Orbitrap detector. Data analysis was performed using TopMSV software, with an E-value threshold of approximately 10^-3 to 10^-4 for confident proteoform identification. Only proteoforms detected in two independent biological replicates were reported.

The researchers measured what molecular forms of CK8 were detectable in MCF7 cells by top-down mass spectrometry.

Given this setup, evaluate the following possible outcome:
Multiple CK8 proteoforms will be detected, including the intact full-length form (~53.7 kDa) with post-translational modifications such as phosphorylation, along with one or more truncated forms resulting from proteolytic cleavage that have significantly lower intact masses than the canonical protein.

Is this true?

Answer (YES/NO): NO